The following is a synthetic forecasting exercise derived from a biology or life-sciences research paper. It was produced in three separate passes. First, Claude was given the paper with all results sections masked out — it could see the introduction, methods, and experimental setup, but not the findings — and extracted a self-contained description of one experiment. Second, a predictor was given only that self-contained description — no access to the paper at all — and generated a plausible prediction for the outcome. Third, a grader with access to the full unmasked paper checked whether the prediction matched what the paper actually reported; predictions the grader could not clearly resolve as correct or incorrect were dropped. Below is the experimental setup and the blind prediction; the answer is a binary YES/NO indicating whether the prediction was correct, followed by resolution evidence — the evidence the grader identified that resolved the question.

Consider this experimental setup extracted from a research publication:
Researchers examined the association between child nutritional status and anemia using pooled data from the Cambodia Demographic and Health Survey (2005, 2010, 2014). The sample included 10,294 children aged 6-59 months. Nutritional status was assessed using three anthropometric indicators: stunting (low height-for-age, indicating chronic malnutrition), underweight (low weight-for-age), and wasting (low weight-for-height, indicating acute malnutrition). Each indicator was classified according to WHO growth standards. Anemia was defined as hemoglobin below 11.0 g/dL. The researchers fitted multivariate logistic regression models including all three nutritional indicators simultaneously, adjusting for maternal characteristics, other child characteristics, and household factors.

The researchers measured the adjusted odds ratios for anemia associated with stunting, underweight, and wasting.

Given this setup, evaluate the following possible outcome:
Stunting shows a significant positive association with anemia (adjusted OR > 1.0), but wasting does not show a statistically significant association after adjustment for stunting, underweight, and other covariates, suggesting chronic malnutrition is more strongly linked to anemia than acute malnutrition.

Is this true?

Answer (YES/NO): YES